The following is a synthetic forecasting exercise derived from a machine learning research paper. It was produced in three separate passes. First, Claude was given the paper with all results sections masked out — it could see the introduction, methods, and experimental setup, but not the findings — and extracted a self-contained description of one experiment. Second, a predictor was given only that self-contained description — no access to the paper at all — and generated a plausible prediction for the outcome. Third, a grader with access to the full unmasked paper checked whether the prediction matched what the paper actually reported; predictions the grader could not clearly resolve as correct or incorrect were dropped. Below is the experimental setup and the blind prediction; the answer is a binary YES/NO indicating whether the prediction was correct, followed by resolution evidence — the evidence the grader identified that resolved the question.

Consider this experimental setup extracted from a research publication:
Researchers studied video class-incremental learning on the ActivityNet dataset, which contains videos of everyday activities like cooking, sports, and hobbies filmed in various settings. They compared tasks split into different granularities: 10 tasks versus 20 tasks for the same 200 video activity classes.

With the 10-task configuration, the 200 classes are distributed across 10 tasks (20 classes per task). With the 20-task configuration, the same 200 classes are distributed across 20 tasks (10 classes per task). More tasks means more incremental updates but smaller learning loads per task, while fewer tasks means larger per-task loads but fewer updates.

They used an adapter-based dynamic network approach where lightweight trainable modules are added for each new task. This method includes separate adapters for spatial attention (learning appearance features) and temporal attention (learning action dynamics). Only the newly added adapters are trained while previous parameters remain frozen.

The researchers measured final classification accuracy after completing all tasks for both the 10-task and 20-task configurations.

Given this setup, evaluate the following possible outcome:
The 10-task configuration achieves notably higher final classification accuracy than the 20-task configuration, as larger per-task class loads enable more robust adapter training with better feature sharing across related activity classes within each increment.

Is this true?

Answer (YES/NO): YES